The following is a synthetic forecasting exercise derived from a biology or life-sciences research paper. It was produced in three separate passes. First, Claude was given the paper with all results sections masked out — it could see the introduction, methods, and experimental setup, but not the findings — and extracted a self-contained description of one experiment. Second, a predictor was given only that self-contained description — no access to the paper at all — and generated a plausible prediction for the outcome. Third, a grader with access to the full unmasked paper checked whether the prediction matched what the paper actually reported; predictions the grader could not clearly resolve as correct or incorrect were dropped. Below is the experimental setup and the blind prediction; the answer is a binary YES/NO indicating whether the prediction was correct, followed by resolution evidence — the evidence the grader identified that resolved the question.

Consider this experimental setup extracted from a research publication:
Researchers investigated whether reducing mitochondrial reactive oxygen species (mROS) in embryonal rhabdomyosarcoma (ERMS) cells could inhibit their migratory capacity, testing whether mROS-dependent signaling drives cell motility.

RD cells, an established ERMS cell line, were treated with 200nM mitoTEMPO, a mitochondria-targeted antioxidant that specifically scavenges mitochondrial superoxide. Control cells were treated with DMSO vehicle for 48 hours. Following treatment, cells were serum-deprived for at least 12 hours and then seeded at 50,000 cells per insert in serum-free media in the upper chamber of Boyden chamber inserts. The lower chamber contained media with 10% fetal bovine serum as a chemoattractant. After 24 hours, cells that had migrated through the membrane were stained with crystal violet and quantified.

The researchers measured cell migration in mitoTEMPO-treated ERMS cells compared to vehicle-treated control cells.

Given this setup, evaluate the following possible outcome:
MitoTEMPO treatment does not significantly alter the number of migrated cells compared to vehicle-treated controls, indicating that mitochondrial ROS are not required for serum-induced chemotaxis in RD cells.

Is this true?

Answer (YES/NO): NO